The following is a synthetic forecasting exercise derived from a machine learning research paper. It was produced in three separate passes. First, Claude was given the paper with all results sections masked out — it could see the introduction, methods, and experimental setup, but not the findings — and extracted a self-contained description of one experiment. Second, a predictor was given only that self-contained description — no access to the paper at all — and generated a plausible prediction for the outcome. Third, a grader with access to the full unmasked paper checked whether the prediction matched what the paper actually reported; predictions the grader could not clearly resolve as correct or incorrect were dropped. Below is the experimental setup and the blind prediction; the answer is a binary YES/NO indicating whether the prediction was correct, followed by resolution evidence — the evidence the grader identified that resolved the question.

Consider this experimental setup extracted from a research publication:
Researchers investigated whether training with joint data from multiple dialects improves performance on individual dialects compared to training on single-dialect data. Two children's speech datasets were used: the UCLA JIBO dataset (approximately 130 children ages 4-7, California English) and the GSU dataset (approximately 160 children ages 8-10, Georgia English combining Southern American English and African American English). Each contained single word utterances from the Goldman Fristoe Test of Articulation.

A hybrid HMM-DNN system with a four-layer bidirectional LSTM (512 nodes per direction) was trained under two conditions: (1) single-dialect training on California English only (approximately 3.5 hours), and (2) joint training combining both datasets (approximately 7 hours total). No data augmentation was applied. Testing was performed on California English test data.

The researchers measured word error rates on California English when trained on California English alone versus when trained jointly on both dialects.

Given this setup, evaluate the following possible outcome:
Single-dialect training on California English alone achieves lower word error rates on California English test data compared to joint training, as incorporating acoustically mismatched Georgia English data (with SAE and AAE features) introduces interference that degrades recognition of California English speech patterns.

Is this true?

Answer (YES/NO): YES